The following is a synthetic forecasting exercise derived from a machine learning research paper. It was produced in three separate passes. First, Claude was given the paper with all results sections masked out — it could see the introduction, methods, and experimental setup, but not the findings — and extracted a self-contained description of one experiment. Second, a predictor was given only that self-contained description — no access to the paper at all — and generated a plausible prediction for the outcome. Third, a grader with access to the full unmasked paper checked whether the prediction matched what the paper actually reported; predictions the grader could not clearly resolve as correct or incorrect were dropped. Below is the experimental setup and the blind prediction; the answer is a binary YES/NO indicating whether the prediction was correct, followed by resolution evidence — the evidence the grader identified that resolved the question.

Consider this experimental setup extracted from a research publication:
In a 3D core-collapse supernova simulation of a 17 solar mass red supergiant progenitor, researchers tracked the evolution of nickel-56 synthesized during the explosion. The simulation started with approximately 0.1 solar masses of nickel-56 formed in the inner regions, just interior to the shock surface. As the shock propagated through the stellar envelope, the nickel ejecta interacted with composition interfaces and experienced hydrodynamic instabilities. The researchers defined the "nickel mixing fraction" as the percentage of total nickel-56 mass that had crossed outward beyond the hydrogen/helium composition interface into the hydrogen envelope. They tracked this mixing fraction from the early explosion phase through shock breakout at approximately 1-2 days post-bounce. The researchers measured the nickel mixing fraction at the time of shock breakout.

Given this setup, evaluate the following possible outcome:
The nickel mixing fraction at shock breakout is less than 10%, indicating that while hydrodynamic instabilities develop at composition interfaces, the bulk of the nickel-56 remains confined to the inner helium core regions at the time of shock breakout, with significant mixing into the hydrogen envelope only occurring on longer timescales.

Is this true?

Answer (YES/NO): NO